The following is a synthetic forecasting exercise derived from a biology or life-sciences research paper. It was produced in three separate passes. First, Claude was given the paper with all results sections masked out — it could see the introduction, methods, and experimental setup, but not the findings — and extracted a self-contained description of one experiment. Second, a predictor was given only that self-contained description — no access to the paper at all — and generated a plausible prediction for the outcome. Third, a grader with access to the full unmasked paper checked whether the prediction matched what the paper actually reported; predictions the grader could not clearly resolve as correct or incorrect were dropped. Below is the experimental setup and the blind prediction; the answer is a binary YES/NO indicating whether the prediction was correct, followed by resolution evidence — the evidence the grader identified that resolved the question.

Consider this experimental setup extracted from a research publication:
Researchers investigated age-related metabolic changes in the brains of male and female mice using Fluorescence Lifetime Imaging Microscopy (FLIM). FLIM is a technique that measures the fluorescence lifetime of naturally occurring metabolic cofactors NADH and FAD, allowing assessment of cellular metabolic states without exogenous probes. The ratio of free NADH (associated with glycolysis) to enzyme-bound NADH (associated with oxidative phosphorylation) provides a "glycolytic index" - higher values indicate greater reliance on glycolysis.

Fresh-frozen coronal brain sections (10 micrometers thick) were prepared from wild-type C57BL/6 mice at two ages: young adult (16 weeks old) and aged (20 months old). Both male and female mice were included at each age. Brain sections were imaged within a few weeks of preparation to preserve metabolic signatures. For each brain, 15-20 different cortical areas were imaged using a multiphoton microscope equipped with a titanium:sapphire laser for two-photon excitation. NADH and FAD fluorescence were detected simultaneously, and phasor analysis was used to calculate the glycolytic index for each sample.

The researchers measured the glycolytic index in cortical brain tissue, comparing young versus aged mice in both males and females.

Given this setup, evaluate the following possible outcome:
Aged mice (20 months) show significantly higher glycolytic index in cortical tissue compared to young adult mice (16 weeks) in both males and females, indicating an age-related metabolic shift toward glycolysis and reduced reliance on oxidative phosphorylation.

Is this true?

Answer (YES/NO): NO